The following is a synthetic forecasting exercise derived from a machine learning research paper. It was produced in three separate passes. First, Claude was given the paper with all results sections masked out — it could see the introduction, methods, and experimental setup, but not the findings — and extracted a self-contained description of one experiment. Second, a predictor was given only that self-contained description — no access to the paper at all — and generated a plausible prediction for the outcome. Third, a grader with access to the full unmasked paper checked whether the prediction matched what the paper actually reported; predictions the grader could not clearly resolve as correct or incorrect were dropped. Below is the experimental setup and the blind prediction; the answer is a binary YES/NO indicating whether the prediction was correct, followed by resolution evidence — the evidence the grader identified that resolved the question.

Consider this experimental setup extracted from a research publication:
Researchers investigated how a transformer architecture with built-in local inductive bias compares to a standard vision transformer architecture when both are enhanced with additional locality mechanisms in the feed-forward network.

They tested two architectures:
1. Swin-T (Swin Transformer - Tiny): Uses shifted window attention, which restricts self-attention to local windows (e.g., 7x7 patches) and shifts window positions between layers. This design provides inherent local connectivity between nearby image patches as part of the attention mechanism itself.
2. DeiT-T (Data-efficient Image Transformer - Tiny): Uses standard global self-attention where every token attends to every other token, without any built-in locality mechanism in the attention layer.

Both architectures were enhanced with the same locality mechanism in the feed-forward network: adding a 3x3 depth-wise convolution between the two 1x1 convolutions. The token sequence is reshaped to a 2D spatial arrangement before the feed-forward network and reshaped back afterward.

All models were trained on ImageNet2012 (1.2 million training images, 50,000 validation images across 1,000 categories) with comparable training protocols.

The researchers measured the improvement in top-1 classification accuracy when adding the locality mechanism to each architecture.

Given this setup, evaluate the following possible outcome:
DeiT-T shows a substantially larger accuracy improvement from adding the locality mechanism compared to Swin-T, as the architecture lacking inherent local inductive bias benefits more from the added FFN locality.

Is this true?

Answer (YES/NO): YES